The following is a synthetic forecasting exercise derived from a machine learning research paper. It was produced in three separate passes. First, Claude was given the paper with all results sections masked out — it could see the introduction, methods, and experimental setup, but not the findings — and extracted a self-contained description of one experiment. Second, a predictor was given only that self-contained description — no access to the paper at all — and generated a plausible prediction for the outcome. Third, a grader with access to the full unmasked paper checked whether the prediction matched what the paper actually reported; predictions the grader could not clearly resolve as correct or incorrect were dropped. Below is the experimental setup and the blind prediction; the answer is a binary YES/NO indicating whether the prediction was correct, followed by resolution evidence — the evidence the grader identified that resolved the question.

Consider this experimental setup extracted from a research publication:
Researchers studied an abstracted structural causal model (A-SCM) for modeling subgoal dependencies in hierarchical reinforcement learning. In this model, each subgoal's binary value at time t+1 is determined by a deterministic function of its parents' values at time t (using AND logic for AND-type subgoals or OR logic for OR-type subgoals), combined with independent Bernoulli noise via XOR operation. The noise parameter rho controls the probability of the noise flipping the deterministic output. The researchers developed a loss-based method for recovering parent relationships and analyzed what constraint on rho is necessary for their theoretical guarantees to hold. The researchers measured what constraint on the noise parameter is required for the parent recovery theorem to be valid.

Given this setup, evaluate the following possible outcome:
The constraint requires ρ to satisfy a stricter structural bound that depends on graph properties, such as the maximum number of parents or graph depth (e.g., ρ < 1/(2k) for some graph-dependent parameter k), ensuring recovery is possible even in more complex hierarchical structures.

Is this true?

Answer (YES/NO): NO